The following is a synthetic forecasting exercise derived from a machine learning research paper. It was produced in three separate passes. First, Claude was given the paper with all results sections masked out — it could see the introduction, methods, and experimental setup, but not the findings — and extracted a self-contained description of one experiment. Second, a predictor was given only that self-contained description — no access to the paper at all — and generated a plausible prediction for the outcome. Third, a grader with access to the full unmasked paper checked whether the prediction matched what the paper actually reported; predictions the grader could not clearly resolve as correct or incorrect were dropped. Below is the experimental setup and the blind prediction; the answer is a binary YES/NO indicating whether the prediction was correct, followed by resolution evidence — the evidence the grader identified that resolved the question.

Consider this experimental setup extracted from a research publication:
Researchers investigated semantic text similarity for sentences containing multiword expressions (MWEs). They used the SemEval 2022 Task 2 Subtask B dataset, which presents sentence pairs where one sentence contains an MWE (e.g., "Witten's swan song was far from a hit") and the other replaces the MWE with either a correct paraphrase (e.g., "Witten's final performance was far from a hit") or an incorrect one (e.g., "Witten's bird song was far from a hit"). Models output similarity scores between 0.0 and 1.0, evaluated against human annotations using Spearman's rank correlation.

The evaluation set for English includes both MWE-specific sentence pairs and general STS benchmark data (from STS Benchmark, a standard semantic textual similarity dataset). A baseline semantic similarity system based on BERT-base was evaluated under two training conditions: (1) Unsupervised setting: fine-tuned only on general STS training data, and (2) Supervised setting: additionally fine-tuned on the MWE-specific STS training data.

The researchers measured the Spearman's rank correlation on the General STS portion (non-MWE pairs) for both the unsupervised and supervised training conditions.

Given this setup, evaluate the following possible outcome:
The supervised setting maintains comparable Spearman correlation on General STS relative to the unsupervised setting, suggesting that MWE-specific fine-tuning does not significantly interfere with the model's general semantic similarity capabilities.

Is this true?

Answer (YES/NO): NO